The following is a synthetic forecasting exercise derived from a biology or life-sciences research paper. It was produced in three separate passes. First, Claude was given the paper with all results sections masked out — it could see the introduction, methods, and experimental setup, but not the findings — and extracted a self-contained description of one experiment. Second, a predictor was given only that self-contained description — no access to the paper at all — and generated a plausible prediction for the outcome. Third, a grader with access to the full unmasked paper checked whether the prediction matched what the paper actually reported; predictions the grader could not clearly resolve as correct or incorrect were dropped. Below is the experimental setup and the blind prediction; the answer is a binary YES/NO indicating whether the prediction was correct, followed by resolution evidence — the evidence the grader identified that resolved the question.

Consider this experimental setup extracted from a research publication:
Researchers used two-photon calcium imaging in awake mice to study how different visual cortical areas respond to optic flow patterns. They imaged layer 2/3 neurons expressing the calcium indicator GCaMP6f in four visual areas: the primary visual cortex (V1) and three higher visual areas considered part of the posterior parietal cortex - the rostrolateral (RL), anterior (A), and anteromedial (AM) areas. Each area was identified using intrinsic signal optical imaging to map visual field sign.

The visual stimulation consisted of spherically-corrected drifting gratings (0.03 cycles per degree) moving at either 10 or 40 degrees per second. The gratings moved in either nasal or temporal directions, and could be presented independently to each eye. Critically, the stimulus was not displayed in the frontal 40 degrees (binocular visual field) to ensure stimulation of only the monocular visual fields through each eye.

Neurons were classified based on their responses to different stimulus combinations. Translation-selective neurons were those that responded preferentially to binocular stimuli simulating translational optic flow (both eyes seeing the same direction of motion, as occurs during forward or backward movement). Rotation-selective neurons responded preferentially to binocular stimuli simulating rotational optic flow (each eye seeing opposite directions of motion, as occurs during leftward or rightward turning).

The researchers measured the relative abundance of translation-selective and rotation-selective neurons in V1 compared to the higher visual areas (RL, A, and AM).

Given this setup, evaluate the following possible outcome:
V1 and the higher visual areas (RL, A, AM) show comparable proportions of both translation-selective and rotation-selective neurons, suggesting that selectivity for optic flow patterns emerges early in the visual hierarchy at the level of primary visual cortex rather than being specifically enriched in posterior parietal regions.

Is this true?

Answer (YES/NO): NO